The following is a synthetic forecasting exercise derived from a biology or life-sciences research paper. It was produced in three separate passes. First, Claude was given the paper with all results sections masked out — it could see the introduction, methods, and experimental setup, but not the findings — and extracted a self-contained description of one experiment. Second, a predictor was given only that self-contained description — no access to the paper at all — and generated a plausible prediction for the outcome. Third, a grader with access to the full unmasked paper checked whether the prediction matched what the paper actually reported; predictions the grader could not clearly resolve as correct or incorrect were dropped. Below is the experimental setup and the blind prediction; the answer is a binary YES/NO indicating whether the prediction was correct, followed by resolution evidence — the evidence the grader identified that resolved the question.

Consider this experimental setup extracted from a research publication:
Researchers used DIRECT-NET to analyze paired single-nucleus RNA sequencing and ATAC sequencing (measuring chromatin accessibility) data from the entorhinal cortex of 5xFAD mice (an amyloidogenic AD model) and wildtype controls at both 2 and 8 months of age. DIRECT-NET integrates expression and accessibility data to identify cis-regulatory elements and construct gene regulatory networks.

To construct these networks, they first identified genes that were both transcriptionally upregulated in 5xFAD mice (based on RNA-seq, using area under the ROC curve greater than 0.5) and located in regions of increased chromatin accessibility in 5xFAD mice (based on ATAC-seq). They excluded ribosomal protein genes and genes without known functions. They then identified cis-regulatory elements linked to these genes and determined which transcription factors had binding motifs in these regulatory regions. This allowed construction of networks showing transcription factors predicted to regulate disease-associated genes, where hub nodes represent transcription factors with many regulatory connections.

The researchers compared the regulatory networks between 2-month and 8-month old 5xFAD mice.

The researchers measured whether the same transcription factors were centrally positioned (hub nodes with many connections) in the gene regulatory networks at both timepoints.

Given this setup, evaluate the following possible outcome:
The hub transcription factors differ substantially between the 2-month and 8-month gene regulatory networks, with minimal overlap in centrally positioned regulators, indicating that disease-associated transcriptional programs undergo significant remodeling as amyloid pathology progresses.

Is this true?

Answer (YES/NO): YES